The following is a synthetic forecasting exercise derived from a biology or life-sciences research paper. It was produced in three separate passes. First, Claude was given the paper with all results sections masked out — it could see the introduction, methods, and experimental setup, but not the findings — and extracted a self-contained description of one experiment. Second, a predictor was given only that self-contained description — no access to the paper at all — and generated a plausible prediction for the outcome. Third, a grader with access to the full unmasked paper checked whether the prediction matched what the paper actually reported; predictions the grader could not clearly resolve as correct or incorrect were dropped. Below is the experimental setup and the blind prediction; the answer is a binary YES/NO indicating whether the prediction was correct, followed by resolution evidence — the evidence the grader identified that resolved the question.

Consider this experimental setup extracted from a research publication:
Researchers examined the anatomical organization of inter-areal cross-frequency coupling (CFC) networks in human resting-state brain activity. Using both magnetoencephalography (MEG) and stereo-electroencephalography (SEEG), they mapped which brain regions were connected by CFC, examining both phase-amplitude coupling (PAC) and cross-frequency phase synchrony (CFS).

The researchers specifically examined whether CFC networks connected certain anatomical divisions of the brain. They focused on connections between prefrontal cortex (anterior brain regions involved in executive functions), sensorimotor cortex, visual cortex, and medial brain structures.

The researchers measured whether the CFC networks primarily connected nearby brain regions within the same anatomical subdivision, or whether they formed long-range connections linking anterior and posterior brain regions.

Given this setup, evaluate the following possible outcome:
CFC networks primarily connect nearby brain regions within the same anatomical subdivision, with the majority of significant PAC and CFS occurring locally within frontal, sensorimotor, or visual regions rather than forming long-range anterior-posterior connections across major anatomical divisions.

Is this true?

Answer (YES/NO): NO